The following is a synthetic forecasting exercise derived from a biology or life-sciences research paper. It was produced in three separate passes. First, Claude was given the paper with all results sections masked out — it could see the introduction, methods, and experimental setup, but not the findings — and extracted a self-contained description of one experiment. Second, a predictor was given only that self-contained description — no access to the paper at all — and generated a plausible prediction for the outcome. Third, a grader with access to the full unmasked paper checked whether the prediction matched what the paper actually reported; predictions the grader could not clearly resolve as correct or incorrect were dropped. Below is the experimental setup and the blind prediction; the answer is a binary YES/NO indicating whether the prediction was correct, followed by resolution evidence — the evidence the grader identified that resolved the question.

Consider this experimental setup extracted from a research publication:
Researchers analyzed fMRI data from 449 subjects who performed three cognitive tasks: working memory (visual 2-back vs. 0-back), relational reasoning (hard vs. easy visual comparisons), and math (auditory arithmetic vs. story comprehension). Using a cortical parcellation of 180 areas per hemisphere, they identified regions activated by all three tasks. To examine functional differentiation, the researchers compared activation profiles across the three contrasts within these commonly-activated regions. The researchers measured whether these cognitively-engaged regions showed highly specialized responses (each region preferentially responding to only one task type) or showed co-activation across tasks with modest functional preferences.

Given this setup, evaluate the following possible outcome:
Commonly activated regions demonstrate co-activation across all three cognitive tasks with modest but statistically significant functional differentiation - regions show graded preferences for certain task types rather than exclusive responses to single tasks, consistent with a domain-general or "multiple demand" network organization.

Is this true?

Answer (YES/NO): YES